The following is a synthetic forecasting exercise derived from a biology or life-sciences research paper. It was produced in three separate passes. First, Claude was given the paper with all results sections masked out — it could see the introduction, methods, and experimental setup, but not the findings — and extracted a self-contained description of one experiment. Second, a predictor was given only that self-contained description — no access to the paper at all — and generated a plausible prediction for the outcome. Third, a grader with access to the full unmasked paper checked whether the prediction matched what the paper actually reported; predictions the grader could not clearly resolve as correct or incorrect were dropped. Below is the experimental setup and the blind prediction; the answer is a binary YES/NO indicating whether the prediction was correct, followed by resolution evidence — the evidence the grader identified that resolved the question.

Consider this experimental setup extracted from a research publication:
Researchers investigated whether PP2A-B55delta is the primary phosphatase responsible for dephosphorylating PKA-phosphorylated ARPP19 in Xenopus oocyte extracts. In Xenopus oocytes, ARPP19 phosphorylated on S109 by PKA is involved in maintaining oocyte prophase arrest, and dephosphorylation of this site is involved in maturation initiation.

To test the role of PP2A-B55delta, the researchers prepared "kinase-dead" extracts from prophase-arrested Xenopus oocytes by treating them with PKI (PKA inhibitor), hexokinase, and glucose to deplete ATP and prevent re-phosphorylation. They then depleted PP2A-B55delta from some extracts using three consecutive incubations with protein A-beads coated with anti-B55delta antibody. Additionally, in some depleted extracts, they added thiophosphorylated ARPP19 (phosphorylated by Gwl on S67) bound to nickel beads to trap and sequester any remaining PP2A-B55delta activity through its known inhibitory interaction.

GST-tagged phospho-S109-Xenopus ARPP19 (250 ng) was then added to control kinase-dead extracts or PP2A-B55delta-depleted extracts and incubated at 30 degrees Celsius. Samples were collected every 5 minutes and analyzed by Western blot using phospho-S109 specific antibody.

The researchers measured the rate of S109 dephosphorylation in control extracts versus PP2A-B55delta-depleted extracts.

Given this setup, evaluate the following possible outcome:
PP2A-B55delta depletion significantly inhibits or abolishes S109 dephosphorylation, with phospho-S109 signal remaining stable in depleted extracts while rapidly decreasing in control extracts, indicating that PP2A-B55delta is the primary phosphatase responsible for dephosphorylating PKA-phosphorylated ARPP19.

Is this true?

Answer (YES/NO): YES